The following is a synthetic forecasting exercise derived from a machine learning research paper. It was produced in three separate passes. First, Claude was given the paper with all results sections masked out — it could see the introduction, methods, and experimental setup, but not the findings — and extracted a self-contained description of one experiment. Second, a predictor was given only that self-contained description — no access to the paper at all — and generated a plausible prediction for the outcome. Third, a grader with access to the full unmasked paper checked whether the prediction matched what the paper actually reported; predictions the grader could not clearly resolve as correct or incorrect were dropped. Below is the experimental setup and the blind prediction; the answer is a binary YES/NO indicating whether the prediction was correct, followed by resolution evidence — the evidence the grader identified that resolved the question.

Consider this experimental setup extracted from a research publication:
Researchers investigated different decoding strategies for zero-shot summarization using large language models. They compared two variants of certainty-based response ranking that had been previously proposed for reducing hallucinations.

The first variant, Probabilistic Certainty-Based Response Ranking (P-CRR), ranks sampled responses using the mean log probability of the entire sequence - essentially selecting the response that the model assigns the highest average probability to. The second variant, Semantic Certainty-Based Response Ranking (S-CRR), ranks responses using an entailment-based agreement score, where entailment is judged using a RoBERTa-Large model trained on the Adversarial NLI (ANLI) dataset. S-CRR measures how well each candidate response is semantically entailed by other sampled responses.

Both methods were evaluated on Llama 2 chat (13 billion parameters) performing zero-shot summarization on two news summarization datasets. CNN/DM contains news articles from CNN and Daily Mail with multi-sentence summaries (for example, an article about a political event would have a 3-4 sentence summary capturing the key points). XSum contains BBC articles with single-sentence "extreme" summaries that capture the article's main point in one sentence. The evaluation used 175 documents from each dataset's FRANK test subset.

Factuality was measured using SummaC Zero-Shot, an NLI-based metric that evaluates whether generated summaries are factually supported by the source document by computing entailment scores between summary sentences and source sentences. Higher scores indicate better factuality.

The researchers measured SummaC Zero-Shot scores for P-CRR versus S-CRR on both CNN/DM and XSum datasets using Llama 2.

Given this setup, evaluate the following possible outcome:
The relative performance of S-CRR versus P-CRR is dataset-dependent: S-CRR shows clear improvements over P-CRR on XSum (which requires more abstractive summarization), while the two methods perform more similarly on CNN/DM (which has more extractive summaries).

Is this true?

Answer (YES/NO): NO